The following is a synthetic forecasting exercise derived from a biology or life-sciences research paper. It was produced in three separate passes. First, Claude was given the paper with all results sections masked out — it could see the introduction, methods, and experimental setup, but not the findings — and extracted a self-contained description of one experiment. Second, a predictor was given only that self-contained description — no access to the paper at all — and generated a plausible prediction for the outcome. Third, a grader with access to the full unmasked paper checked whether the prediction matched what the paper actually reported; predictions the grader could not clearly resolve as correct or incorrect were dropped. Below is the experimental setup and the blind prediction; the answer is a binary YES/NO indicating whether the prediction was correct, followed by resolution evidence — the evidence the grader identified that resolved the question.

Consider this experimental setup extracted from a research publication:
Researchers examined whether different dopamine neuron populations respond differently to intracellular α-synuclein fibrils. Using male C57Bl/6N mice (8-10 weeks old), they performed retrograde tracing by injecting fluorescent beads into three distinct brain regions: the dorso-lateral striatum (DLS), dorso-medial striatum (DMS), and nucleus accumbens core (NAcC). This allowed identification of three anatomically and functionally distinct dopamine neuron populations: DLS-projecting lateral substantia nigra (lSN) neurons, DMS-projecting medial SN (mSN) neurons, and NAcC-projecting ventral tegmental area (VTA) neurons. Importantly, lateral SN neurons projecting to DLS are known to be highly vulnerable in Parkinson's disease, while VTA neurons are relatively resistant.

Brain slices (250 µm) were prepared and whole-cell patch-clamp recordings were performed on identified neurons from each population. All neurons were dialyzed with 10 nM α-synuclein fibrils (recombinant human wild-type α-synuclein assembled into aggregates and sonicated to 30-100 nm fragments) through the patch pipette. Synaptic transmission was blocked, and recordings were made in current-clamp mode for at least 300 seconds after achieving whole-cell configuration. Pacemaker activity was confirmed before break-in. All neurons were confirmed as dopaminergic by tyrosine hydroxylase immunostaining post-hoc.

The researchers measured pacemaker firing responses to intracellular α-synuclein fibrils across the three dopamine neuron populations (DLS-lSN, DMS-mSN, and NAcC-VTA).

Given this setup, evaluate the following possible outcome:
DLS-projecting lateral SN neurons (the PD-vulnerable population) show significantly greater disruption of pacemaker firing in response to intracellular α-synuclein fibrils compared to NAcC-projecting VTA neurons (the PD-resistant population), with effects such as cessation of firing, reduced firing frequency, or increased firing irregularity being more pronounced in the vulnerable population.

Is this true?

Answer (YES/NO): YES